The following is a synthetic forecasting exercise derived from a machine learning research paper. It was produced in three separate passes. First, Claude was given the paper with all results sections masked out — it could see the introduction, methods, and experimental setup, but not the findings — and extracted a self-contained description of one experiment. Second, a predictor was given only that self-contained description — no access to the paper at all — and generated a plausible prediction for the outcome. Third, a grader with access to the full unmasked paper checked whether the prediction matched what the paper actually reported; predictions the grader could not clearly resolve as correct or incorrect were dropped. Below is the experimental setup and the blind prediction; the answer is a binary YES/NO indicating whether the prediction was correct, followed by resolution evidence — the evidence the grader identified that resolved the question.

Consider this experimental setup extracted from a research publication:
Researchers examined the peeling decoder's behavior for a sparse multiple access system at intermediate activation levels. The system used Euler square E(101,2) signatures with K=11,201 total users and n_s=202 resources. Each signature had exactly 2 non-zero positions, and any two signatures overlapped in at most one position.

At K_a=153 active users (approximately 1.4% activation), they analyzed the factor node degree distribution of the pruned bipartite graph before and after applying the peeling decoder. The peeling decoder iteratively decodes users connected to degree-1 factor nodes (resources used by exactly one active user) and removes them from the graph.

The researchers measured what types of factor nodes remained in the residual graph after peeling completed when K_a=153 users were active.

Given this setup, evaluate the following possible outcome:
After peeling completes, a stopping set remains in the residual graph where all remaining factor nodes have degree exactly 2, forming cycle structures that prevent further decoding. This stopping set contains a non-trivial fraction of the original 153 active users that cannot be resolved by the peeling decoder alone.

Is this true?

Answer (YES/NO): NO